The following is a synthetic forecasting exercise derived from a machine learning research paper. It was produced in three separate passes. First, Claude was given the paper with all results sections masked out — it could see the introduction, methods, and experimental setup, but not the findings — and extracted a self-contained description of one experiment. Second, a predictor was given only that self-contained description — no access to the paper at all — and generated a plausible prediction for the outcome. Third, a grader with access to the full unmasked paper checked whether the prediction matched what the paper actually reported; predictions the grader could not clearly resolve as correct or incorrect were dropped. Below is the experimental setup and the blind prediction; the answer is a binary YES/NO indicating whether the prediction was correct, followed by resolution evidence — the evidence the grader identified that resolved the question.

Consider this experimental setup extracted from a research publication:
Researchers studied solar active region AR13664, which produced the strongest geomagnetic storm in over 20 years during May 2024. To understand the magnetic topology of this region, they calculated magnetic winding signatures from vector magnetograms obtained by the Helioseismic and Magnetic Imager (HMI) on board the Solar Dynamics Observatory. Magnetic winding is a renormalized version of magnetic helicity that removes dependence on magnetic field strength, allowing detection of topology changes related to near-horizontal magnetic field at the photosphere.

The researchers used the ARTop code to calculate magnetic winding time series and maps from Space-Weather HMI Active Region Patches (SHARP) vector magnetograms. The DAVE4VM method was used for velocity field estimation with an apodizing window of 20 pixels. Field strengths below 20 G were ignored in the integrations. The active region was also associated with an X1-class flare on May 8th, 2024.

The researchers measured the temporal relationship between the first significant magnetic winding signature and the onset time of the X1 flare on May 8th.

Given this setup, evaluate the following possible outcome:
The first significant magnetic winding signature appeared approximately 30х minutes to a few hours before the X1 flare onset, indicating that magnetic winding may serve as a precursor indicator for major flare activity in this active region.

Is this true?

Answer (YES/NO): NO